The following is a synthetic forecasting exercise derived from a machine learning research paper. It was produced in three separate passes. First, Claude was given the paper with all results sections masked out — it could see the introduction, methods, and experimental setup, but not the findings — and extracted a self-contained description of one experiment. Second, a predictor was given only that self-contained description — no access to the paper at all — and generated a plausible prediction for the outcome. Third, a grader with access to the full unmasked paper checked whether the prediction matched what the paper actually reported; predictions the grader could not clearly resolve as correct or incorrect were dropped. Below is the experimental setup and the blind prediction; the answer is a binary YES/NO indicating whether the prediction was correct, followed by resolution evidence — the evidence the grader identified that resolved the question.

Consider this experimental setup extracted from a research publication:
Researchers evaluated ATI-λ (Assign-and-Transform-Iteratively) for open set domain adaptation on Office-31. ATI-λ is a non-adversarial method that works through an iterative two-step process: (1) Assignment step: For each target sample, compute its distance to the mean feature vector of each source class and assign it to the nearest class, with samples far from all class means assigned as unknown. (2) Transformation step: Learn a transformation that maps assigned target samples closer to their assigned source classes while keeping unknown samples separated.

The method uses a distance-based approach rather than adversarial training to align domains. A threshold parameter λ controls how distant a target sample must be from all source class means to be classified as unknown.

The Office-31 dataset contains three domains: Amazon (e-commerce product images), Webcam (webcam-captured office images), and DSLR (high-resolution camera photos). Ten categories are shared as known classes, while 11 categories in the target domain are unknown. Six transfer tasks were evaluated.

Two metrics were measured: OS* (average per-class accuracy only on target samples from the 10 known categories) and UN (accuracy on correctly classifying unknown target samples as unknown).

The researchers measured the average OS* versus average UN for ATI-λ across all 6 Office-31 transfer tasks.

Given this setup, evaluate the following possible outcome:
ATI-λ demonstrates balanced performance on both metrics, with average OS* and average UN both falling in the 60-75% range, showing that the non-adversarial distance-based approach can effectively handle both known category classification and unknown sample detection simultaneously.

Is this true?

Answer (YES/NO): NO